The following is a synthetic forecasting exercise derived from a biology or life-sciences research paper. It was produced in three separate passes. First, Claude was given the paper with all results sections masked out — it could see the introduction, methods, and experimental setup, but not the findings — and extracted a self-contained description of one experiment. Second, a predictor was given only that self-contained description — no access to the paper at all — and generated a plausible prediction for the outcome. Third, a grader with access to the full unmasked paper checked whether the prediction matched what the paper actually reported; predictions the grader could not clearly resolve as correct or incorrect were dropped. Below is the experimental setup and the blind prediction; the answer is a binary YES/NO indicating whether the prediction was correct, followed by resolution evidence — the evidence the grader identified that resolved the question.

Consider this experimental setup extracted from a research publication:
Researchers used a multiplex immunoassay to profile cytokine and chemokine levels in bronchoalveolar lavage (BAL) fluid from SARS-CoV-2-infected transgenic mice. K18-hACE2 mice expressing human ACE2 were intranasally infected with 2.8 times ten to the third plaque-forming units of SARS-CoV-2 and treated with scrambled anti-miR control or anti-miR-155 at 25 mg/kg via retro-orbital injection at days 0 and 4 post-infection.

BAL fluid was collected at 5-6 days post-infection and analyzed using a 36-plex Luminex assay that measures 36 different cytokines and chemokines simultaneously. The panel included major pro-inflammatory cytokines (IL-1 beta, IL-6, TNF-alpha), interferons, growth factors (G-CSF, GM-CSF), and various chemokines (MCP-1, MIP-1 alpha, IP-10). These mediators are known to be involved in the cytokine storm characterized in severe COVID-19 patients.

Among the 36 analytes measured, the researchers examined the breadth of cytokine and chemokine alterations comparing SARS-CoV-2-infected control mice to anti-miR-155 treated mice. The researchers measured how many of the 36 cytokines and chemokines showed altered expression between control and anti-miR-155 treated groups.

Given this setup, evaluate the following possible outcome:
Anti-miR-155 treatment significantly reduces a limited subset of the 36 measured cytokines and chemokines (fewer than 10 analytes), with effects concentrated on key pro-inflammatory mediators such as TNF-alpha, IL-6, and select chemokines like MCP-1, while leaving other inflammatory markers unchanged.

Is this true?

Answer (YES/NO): NO